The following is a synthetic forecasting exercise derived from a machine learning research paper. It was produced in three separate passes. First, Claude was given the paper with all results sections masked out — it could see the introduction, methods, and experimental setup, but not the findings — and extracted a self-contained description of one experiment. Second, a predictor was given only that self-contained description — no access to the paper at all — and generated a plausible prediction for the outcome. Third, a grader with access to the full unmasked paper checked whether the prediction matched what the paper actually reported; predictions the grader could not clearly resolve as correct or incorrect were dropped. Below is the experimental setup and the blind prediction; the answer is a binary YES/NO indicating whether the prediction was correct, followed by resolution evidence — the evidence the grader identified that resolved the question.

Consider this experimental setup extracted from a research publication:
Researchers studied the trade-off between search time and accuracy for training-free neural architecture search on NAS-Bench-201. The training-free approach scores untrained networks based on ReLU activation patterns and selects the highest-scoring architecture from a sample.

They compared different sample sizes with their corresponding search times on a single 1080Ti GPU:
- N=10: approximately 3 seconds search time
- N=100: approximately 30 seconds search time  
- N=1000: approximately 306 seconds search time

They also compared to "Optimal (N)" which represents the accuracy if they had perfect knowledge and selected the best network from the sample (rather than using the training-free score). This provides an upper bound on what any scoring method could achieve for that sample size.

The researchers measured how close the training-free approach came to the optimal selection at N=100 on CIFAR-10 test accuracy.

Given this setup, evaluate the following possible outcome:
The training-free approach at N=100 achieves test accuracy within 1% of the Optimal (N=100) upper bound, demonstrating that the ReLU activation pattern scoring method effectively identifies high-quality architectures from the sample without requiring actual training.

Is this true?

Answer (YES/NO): NO